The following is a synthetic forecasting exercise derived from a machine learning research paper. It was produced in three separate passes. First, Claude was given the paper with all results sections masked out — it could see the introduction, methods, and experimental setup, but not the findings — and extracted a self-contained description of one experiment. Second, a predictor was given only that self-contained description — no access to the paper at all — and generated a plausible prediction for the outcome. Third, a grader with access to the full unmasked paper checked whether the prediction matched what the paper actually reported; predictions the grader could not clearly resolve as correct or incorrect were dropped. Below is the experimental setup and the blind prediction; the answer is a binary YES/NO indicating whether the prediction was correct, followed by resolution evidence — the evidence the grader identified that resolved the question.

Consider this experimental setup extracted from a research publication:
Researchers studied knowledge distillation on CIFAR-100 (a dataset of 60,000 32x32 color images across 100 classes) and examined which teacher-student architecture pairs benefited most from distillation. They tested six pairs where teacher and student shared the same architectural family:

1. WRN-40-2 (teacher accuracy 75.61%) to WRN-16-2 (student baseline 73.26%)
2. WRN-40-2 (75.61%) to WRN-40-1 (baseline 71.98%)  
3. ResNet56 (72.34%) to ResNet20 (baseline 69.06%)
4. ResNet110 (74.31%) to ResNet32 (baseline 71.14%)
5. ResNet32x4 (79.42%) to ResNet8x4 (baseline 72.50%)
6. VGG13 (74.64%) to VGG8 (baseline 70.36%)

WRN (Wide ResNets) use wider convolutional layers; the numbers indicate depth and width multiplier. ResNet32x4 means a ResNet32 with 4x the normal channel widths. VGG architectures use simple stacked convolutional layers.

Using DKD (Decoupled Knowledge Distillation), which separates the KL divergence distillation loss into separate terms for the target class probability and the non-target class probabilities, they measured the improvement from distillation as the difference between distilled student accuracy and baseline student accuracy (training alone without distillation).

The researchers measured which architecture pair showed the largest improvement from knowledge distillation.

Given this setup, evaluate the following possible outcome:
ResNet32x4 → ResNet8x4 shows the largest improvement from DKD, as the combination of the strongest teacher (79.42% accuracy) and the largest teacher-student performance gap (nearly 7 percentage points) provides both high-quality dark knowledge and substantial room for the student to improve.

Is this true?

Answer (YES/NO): NO